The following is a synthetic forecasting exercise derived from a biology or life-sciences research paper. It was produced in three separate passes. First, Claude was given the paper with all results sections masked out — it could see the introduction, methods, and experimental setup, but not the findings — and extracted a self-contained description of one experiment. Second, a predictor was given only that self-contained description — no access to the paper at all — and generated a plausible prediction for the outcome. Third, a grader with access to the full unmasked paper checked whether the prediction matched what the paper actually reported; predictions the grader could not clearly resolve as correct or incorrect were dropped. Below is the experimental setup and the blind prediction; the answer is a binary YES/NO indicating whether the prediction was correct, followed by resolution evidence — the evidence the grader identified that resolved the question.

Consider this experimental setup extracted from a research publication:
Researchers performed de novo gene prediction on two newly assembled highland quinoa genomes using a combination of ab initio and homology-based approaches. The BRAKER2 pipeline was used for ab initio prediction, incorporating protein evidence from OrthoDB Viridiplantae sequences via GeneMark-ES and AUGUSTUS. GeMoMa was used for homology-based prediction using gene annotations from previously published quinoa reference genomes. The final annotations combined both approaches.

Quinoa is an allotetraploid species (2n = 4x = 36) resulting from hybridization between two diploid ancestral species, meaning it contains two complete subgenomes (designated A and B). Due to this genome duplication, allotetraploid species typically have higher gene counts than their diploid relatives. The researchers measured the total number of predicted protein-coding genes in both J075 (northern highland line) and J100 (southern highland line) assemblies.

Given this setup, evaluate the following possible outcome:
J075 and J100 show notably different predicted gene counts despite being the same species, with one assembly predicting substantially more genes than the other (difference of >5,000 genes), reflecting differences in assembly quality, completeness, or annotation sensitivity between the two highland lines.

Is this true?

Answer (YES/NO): NO